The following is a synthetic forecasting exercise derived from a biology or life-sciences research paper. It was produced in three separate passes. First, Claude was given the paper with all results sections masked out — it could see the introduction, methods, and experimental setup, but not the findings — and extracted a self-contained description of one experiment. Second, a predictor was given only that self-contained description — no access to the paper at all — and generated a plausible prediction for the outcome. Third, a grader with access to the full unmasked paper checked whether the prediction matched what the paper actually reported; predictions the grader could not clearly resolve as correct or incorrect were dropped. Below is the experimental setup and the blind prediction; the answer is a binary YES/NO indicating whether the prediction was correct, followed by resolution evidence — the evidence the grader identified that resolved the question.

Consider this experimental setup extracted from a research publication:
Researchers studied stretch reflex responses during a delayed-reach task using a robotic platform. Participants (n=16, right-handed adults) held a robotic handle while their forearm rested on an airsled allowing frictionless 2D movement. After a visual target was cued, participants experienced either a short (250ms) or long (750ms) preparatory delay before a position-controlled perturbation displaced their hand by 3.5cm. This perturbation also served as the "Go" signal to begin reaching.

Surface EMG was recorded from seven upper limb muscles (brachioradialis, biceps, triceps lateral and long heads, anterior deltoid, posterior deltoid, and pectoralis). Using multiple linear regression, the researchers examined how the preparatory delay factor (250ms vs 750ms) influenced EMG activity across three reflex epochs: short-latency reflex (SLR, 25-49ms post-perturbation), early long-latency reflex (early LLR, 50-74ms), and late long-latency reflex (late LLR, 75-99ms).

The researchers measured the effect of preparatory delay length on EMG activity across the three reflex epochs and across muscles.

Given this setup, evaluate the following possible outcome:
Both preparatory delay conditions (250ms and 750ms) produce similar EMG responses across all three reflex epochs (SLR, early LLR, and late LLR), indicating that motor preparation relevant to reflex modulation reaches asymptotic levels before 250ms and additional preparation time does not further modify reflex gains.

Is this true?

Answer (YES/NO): NO